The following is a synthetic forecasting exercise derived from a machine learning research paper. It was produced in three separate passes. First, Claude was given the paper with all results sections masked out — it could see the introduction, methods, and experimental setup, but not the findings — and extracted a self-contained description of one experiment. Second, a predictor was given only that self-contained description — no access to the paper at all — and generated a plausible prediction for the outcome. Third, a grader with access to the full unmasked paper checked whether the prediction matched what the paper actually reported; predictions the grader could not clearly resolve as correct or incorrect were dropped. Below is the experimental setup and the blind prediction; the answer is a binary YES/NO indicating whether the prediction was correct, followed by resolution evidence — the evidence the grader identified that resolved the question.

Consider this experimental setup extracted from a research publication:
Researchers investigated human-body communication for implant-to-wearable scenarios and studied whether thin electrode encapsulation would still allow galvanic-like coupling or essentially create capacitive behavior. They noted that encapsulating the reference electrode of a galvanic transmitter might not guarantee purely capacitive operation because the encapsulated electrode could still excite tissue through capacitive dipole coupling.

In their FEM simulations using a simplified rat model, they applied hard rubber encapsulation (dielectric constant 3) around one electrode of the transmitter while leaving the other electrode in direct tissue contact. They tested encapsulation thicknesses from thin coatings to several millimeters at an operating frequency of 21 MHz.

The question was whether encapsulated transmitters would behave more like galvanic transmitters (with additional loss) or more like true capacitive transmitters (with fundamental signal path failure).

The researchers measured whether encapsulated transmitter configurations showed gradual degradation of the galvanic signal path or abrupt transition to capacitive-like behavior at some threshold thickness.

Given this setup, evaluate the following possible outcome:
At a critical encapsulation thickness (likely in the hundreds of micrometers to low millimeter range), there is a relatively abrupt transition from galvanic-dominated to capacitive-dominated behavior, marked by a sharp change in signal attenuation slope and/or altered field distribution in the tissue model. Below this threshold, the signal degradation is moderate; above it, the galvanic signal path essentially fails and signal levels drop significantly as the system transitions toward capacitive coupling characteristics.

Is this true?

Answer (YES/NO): NO